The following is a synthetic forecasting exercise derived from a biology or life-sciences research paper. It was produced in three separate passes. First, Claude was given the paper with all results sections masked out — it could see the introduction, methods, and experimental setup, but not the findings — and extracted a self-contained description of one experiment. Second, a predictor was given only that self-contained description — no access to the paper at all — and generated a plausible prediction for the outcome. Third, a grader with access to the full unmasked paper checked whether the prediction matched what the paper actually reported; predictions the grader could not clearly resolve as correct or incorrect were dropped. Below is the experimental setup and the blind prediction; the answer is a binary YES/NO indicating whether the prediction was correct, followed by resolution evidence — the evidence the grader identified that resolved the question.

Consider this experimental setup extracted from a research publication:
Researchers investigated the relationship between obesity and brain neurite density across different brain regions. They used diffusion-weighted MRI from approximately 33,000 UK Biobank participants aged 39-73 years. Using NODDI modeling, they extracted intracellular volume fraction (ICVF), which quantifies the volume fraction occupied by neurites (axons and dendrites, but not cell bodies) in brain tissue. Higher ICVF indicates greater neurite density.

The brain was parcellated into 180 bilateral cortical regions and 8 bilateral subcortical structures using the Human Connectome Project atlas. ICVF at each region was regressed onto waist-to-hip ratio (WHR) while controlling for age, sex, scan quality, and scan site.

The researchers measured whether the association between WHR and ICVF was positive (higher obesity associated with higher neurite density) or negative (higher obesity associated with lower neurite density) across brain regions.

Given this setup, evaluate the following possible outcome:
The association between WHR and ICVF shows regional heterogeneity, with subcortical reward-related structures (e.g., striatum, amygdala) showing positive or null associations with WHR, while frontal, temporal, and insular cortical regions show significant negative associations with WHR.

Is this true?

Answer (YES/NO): NO